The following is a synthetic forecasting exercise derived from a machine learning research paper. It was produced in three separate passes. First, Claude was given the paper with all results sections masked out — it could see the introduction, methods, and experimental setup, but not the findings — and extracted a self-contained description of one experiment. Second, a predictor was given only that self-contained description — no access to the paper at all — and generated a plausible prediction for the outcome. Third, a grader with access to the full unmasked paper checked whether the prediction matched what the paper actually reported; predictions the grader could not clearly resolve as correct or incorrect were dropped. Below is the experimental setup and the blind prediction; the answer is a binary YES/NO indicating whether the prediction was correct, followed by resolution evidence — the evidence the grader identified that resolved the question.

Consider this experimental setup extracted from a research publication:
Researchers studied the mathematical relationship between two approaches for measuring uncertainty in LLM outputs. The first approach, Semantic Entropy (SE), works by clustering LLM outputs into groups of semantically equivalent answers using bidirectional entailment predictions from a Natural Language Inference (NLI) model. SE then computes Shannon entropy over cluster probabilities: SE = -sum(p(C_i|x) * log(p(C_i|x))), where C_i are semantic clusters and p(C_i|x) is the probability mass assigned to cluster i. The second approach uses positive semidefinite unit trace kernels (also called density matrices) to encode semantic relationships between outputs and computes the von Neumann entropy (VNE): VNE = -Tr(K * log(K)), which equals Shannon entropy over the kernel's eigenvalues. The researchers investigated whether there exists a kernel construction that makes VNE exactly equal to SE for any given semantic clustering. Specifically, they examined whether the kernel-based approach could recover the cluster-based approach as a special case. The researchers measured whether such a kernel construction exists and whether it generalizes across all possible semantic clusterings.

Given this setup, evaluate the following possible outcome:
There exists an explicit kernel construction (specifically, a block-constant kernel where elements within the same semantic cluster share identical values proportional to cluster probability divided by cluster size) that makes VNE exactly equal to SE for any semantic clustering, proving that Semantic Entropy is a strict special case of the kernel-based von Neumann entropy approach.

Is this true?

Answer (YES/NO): YES